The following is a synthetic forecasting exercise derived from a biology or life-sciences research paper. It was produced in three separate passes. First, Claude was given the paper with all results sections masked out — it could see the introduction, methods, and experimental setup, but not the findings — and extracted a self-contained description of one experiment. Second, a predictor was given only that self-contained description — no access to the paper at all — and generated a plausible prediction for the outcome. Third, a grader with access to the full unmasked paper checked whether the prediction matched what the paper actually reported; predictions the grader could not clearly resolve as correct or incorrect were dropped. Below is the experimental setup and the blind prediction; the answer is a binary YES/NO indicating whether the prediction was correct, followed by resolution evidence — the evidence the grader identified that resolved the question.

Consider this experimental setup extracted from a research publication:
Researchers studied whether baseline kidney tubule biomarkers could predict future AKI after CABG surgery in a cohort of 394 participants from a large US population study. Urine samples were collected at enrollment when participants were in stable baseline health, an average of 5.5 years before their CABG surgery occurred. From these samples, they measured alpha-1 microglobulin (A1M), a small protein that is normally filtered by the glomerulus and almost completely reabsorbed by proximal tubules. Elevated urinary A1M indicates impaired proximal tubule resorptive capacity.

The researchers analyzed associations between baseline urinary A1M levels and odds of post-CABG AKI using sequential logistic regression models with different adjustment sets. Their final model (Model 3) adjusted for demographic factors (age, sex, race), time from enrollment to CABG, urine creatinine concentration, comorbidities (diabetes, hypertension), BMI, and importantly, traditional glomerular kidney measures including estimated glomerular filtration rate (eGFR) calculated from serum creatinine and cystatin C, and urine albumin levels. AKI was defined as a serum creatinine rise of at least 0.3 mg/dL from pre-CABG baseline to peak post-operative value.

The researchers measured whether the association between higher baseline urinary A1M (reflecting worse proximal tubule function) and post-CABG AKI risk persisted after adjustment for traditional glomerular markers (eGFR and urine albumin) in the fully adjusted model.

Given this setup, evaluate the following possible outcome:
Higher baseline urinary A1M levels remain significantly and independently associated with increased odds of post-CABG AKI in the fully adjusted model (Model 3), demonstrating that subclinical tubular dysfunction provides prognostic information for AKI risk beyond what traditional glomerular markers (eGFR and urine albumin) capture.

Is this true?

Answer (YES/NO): YES